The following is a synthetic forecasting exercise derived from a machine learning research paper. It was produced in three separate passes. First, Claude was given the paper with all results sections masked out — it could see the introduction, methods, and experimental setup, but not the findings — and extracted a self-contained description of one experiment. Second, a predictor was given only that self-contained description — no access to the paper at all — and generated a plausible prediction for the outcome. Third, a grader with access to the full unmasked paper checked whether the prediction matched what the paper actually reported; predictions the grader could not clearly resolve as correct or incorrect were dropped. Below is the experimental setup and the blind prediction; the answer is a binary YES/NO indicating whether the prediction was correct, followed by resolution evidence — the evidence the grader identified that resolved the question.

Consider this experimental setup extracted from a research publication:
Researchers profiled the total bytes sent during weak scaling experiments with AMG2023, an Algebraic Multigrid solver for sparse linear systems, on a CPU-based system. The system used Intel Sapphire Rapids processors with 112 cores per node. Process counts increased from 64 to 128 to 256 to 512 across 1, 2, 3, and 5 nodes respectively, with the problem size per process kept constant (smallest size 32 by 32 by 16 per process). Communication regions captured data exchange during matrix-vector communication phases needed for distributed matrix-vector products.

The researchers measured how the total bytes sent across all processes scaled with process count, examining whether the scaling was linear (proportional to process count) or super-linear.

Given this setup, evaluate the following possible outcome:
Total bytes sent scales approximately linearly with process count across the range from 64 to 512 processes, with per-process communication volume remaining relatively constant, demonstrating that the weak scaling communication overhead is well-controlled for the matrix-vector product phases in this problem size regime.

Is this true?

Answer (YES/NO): NO